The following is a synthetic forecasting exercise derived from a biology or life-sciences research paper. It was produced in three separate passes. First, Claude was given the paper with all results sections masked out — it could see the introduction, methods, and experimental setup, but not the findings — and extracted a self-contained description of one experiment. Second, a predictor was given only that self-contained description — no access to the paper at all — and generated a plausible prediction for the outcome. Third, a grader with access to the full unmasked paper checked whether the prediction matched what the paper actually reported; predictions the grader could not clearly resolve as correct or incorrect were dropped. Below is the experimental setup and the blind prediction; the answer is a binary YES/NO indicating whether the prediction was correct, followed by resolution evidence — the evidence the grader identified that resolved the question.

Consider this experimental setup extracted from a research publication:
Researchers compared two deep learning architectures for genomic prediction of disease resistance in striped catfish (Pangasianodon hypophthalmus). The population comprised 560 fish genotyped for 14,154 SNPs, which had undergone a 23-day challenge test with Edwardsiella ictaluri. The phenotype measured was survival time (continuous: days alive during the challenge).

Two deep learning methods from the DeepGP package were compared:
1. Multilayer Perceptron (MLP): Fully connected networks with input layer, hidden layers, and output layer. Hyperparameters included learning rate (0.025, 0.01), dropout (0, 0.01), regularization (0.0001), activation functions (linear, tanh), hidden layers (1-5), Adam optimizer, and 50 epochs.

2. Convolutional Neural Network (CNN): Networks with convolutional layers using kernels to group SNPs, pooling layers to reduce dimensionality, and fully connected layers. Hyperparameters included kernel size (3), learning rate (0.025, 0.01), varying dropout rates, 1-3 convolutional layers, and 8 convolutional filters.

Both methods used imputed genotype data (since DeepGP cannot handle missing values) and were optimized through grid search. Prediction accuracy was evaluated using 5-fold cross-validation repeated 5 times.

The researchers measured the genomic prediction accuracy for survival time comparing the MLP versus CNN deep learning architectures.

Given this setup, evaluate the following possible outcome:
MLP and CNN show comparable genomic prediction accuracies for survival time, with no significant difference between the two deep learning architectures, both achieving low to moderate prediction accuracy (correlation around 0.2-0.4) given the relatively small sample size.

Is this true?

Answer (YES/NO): NO